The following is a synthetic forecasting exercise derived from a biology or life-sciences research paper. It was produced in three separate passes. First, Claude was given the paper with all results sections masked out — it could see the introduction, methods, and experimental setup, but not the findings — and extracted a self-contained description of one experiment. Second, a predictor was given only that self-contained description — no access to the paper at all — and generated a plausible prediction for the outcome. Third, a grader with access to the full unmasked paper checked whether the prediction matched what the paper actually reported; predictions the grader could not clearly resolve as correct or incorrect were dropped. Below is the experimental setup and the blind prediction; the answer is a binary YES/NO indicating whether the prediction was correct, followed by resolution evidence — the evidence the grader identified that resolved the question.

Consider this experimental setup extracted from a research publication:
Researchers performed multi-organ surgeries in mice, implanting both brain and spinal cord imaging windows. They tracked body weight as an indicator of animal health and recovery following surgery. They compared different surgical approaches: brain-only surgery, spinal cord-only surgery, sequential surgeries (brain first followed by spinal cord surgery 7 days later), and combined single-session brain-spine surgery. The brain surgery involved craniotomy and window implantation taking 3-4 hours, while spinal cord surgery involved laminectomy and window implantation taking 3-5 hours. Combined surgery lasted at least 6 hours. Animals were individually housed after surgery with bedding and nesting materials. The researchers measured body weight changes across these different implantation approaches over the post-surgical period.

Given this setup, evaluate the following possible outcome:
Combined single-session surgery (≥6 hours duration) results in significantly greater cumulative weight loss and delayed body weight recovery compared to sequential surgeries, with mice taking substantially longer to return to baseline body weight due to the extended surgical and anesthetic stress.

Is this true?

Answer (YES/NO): NO